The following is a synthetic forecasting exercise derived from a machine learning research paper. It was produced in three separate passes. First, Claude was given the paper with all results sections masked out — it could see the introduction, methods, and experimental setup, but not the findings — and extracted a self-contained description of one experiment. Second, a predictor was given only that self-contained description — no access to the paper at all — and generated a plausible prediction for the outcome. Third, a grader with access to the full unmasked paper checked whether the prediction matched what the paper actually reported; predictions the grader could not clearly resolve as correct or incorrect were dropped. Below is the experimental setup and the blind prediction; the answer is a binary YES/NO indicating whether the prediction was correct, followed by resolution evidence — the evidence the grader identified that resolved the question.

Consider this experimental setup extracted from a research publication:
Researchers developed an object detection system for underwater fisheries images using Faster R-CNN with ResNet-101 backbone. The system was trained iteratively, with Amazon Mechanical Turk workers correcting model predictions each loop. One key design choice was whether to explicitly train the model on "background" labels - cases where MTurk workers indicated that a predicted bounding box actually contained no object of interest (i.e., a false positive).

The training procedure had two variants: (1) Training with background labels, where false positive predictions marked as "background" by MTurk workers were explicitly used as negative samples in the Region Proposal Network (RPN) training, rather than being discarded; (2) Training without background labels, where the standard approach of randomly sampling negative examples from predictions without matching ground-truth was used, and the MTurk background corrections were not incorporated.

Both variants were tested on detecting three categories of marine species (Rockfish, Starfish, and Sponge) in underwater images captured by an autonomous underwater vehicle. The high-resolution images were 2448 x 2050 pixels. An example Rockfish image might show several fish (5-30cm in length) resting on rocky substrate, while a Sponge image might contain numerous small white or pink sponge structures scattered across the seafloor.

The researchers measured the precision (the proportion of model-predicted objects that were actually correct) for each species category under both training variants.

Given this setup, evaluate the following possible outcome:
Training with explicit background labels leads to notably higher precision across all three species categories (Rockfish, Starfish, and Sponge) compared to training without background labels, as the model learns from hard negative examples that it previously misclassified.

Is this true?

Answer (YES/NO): YES